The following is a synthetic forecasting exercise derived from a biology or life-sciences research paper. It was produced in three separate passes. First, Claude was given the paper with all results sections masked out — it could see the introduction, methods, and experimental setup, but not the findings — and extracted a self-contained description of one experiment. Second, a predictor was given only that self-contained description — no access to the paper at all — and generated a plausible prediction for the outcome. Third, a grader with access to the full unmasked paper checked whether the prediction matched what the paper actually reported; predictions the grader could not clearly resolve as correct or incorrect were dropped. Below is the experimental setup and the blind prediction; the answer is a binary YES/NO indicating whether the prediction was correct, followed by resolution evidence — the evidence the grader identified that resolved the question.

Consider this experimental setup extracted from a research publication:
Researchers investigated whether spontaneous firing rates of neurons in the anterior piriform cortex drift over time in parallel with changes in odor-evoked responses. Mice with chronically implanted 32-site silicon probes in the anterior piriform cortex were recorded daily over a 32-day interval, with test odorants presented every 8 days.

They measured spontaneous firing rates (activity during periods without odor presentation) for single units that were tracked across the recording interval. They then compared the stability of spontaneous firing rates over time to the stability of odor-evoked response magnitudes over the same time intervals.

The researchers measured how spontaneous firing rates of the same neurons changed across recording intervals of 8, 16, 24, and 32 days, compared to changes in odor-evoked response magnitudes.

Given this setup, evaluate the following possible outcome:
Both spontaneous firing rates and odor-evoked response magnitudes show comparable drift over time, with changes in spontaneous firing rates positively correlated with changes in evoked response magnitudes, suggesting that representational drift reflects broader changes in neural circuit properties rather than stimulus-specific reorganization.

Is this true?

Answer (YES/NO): NO